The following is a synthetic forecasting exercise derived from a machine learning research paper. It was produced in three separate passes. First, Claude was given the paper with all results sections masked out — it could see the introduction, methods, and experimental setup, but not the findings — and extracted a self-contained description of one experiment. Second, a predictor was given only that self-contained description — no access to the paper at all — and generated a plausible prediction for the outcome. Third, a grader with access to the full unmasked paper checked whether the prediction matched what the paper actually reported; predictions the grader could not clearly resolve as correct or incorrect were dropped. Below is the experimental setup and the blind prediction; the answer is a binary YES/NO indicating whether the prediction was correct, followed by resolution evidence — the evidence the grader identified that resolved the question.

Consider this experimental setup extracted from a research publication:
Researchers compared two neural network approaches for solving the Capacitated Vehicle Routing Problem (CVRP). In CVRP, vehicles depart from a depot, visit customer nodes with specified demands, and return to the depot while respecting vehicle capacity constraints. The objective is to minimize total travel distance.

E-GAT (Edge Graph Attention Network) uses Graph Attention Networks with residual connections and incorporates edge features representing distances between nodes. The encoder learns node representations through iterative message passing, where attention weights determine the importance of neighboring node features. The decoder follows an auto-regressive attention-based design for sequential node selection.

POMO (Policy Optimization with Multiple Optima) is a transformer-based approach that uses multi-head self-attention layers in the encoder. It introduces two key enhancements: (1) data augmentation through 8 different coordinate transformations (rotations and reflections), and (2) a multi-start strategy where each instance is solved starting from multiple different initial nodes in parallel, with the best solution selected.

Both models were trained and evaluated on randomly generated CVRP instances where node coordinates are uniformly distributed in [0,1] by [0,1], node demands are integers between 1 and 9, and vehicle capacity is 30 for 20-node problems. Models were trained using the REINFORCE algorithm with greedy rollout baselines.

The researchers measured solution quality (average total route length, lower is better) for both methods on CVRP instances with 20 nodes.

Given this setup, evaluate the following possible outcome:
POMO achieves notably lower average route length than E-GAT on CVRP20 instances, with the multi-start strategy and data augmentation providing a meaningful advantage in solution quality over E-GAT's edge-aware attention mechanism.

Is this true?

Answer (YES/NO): NO